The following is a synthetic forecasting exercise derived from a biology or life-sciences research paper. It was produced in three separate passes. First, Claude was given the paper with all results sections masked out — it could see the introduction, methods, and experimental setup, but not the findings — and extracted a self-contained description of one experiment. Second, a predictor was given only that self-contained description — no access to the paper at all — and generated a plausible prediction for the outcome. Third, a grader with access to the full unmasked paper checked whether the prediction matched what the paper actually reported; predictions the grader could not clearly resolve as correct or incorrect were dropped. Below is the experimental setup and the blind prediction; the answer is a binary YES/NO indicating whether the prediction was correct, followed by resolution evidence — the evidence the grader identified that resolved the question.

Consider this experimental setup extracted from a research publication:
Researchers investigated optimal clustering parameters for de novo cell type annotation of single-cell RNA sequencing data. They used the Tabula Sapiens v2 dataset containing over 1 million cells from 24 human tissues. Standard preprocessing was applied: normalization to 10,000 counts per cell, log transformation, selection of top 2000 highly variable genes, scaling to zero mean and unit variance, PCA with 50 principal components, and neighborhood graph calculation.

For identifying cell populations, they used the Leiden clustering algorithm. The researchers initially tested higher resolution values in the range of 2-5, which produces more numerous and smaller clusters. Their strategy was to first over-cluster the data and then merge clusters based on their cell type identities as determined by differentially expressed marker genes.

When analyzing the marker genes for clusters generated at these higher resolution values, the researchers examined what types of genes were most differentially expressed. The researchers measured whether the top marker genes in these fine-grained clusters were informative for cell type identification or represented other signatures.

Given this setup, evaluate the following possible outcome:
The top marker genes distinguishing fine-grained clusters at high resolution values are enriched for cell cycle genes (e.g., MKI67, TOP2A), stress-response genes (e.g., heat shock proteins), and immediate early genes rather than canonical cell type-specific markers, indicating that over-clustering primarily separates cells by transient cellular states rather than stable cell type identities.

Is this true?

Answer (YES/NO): NO